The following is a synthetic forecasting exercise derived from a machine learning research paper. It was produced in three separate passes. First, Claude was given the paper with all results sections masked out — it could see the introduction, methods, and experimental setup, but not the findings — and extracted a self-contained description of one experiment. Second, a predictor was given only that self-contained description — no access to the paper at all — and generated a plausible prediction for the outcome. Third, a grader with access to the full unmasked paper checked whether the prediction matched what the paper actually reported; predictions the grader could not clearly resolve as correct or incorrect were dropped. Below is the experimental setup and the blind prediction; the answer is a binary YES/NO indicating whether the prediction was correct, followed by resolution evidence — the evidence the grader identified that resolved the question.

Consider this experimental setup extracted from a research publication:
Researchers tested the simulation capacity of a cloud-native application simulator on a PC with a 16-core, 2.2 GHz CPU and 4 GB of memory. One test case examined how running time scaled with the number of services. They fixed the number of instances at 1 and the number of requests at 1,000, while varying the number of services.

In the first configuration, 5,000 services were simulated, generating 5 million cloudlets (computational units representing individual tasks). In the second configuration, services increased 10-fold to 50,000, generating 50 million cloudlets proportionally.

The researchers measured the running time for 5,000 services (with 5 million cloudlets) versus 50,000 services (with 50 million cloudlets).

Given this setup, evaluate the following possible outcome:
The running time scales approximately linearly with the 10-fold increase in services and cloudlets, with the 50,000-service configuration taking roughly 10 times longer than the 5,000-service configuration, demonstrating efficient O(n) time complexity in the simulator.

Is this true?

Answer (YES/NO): NO